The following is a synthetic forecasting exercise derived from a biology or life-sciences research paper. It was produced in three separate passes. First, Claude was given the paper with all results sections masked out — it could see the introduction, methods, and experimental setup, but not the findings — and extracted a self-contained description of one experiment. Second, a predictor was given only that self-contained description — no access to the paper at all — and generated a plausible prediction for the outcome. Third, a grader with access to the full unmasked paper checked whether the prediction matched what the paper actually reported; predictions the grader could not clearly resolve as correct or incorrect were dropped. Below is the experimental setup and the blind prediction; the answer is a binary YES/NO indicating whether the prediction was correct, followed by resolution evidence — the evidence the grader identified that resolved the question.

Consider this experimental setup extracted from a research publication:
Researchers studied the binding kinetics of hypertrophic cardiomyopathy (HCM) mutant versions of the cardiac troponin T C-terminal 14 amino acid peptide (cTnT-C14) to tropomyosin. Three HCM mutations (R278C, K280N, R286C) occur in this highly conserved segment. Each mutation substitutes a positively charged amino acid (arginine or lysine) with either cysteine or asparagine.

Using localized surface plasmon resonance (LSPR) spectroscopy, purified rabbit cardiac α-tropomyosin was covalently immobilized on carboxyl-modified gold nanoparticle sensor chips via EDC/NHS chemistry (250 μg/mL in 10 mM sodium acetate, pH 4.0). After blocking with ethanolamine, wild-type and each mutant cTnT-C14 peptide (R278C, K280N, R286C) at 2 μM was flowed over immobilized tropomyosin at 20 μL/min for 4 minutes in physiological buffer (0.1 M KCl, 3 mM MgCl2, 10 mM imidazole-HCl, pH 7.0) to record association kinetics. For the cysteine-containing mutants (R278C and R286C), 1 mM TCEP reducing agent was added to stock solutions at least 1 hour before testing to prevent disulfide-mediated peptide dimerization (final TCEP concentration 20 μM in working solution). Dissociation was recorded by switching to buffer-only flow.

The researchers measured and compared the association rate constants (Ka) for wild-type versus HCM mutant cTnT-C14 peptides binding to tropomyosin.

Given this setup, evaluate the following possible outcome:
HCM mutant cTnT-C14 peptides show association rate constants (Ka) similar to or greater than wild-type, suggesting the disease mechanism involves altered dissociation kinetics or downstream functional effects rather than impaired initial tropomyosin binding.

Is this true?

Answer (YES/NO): NO